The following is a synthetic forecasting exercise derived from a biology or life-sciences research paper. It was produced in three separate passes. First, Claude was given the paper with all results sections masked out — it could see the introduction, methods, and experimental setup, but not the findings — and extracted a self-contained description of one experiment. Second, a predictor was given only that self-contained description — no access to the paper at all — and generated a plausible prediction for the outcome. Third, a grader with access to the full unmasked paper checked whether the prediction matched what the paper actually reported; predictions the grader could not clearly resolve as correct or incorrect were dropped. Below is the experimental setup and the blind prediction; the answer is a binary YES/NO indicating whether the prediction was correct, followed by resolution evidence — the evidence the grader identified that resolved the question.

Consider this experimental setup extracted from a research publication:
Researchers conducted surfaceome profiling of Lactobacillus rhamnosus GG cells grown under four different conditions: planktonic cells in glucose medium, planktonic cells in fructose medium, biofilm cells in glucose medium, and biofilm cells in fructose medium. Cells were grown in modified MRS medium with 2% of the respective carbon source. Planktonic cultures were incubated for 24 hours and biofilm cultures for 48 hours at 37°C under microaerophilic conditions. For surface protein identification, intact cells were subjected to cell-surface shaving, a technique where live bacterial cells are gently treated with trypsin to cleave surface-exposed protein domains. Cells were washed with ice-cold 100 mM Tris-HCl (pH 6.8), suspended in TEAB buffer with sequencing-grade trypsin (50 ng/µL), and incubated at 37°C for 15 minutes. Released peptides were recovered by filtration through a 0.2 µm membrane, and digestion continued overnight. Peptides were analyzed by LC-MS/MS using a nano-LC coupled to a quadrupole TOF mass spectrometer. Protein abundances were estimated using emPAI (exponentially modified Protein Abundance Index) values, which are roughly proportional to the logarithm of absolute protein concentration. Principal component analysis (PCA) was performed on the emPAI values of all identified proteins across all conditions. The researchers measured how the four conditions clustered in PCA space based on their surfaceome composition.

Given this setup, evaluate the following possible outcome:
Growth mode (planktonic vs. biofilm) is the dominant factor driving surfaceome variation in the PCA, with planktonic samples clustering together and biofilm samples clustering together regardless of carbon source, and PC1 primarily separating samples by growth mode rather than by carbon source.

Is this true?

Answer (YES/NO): YES